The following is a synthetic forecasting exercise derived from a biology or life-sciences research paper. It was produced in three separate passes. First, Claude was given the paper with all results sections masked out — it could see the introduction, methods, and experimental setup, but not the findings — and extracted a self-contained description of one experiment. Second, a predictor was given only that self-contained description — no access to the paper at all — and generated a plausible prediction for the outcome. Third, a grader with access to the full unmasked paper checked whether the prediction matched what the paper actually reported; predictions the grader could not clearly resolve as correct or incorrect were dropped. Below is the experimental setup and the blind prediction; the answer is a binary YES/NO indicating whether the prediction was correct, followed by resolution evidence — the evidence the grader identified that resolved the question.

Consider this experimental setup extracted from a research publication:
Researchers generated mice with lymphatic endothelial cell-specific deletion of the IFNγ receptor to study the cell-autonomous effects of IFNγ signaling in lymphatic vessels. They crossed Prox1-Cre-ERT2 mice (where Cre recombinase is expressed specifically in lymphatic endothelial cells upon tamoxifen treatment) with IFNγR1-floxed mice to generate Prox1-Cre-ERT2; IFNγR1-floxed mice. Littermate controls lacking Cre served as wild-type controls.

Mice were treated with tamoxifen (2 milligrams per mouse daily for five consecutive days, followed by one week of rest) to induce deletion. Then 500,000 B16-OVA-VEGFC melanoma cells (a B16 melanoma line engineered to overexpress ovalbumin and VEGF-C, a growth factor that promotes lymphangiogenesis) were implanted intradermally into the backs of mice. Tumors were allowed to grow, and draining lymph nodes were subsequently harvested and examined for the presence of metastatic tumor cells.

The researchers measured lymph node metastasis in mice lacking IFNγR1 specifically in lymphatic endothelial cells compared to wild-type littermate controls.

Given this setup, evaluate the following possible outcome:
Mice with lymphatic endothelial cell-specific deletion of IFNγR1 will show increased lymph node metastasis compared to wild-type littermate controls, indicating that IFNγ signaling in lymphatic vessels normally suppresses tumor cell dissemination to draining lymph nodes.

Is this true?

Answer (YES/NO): YES